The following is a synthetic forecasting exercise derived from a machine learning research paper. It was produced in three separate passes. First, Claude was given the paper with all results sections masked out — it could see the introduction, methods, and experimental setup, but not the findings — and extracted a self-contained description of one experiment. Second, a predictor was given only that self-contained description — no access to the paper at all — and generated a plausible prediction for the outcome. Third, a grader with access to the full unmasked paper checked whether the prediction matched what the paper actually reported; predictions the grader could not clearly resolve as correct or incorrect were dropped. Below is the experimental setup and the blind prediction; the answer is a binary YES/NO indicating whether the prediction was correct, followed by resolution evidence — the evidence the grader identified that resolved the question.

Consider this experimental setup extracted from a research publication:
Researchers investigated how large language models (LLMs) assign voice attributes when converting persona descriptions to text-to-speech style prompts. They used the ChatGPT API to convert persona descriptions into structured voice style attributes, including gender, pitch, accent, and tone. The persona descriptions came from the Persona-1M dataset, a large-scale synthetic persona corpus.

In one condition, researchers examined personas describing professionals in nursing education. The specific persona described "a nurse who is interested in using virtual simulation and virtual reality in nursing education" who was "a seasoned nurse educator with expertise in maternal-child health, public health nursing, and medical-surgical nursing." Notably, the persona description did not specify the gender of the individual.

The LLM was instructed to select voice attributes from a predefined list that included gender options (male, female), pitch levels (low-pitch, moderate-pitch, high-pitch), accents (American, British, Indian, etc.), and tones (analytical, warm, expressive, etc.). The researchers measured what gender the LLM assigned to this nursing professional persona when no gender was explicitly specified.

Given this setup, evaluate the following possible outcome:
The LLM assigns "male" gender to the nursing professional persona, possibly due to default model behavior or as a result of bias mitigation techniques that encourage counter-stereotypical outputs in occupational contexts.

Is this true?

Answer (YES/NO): NO